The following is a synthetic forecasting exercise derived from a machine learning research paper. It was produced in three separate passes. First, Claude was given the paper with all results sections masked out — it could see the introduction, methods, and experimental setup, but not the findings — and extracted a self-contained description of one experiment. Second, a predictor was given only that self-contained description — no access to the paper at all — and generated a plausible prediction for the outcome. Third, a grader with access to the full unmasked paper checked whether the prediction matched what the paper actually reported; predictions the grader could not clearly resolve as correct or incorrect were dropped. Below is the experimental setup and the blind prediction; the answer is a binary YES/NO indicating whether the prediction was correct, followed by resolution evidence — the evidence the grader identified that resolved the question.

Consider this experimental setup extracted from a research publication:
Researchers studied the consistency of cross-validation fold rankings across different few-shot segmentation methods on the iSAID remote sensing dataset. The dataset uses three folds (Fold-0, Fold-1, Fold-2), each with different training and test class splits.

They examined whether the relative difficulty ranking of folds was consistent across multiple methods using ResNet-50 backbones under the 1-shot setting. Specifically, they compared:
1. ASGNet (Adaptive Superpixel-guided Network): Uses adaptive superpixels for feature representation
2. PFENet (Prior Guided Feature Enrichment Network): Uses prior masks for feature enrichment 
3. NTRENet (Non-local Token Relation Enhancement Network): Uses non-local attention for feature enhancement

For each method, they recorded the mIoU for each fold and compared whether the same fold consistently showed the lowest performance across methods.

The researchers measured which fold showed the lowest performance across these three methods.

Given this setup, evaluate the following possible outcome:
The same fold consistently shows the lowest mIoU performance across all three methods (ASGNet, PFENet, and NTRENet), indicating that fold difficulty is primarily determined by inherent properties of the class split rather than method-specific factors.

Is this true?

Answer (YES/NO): YES